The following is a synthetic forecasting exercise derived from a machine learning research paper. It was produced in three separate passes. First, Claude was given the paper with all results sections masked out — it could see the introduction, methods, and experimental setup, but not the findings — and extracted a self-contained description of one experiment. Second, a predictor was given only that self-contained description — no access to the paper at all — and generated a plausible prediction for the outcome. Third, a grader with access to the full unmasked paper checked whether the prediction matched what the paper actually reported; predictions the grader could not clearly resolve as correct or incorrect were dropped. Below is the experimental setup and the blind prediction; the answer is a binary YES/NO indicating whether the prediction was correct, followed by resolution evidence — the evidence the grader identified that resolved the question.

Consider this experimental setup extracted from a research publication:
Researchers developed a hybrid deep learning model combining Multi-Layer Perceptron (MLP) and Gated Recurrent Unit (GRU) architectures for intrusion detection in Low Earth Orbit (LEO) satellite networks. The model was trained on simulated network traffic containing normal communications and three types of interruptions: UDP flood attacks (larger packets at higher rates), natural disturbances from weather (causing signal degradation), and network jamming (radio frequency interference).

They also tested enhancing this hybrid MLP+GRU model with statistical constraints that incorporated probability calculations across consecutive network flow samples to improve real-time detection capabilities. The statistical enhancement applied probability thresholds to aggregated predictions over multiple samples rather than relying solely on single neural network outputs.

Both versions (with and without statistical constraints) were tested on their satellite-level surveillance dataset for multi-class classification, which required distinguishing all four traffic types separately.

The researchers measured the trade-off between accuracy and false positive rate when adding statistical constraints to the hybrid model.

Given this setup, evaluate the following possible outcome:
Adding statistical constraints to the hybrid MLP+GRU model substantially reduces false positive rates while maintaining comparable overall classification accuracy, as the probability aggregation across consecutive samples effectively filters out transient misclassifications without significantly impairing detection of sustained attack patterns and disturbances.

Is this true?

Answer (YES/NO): NO